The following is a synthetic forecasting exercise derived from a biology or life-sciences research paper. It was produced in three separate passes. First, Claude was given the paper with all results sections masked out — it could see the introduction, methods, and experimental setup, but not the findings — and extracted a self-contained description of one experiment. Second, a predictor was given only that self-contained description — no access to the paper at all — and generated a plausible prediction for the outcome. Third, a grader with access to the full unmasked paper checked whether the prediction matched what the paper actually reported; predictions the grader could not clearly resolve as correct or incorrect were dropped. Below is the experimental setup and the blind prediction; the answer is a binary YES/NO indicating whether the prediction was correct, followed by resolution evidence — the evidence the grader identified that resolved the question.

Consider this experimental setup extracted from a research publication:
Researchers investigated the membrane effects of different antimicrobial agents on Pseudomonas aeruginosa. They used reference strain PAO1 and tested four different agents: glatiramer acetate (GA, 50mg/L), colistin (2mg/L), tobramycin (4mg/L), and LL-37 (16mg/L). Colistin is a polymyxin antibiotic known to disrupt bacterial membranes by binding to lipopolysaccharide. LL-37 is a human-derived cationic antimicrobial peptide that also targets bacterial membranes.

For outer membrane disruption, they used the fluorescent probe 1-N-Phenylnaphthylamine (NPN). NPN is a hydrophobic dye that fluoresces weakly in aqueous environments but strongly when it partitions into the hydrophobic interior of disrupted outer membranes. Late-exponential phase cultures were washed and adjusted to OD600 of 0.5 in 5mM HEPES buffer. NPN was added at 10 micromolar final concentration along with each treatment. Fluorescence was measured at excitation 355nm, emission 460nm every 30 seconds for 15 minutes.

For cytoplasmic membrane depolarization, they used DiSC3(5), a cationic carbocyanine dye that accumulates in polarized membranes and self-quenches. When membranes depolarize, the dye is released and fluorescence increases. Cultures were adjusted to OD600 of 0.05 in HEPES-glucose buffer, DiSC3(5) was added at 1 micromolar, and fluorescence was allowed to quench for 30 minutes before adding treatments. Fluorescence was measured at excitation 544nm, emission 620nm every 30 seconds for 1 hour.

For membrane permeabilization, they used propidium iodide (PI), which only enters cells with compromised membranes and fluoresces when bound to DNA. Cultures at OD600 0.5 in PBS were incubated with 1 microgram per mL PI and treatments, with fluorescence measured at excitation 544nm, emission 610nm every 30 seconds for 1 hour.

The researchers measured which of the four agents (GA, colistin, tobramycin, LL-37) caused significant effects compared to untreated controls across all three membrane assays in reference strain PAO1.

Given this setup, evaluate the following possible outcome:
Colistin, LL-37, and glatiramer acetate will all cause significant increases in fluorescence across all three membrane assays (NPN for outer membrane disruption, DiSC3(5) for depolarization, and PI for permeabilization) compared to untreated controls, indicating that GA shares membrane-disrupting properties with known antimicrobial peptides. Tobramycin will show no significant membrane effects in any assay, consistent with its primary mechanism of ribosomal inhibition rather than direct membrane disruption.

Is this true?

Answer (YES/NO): NO